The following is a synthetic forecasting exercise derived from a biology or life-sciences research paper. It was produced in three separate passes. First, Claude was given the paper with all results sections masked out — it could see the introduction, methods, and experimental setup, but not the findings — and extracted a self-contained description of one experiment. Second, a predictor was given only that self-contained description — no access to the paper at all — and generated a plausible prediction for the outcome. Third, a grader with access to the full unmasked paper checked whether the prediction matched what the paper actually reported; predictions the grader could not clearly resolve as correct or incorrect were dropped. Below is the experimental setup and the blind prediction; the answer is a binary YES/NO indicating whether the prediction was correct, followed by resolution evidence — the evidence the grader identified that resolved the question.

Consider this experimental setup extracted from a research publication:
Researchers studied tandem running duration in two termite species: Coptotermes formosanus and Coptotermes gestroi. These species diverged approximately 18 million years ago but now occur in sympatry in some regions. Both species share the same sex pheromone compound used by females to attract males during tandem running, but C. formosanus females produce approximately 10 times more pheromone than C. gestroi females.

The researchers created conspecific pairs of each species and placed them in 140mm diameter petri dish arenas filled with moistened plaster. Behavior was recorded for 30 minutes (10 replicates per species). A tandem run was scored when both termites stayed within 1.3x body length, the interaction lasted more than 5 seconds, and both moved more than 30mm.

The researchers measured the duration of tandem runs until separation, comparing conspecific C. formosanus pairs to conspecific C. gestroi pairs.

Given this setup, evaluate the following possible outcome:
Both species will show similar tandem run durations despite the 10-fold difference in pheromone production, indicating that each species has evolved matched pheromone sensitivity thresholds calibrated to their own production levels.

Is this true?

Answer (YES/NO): YES